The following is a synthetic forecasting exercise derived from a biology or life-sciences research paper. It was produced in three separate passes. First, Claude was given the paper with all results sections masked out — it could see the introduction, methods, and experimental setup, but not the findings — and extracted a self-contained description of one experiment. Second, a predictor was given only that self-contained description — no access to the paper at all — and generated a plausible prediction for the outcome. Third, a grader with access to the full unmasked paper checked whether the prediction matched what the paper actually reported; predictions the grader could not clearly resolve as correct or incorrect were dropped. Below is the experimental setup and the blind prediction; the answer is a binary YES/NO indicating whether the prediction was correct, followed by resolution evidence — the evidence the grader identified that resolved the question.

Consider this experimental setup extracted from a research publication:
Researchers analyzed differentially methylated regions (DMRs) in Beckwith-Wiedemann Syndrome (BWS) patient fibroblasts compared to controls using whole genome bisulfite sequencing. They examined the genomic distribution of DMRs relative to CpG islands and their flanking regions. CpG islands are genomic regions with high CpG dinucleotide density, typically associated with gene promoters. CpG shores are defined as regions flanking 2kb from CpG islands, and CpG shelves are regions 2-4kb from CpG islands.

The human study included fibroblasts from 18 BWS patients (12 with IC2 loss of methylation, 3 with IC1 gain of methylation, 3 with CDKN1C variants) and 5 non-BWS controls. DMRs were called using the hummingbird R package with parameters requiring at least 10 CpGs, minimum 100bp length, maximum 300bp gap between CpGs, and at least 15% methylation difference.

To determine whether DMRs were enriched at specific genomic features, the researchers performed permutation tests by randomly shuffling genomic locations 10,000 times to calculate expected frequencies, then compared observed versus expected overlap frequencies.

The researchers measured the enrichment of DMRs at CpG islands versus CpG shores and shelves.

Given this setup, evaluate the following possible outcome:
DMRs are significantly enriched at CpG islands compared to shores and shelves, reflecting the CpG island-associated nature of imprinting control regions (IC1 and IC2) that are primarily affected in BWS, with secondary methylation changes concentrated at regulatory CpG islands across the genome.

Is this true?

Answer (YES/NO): NO